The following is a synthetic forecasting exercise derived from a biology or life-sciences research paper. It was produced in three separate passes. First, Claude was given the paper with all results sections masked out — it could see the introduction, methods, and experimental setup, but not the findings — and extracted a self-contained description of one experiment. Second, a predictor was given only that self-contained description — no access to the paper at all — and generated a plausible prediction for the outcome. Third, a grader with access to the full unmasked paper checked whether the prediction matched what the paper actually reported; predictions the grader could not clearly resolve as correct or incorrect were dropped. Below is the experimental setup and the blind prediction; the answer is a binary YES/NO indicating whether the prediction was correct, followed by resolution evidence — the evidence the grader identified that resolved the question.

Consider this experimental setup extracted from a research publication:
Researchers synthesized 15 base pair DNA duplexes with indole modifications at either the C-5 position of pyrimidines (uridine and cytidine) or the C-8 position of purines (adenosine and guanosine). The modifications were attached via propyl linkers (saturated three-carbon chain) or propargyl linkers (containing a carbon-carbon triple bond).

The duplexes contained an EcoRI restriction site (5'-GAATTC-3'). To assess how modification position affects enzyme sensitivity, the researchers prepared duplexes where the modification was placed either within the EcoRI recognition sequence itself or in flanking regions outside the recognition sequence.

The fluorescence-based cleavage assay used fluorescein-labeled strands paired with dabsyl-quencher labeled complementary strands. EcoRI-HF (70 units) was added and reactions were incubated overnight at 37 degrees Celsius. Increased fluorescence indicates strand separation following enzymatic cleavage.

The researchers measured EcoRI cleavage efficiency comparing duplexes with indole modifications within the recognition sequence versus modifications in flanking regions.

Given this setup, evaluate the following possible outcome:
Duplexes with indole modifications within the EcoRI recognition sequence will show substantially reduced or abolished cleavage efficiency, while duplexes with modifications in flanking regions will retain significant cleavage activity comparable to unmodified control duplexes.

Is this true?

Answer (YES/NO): NO